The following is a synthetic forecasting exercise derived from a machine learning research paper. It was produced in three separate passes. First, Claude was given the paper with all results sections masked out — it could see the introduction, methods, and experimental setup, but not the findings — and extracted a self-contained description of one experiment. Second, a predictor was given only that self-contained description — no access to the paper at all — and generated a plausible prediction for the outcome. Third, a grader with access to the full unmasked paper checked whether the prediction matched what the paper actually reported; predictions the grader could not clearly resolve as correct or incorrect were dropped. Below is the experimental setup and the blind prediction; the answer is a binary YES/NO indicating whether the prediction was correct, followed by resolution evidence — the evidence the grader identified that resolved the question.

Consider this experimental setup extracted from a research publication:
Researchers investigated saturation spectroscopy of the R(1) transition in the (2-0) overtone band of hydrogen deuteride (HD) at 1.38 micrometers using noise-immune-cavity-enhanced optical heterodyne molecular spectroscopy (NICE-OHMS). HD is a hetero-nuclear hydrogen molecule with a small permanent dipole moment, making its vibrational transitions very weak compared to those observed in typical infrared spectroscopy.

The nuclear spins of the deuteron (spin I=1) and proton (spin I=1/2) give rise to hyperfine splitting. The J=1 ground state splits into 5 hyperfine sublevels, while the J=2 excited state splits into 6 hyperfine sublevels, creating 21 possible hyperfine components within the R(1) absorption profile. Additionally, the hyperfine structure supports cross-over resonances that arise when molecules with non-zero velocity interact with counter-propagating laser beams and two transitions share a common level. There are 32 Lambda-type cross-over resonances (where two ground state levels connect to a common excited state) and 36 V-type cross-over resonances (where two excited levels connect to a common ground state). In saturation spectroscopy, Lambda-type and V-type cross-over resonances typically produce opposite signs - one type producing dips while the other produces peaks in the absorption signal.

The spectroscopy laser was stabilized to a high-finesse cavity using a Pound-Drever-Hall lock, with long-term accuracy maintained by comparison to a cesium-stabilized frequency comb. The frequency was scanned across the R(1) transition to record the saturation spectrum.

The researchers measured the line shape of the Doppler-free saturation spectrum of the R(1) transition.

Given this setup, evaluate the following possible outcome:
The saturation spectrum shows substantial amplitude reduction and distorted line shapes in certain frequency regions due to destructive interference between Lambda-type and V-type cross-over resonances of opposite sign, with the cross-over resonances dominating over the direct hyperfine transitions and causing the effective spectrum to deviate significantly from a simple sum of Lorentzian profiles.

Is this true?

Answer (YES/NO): NO